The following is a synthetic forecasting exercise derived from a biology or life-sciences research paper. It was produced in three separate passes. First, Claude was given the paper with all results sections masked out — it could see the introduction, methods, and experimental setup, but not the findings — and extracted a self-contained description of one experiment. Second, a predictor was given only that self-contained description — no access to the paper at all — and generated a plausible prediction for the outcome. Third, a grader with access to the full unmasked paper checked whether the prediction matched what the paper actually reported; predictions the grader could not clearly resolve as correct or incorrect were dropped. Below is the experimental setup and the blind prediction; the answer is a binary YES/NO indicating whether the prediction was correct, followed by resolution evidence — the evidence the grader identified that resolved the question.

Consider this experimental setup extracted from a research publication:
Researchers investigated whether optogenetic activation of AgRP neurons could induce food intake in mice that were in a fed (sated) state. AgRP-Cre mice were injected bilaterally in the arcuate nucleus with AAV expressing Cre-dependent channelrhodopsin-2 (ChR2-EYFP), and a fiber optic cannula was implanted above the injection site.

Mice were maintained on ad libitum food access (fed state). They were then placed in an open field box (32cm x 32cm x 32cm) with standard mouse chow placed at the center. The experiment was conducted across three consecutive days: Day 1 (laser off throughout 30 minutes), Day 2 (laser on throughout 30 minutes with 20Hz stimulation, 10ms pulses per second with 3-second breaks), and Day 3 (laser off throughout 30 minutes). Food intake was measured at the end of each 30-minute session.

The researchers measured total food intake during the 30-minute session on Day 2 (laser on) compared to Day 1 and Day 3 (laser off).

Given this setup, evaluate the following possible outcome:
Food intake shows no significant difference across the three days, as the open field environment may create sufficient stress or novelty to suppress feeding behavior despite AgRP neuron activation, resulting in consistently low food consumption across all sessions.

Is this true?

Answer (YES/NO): NO